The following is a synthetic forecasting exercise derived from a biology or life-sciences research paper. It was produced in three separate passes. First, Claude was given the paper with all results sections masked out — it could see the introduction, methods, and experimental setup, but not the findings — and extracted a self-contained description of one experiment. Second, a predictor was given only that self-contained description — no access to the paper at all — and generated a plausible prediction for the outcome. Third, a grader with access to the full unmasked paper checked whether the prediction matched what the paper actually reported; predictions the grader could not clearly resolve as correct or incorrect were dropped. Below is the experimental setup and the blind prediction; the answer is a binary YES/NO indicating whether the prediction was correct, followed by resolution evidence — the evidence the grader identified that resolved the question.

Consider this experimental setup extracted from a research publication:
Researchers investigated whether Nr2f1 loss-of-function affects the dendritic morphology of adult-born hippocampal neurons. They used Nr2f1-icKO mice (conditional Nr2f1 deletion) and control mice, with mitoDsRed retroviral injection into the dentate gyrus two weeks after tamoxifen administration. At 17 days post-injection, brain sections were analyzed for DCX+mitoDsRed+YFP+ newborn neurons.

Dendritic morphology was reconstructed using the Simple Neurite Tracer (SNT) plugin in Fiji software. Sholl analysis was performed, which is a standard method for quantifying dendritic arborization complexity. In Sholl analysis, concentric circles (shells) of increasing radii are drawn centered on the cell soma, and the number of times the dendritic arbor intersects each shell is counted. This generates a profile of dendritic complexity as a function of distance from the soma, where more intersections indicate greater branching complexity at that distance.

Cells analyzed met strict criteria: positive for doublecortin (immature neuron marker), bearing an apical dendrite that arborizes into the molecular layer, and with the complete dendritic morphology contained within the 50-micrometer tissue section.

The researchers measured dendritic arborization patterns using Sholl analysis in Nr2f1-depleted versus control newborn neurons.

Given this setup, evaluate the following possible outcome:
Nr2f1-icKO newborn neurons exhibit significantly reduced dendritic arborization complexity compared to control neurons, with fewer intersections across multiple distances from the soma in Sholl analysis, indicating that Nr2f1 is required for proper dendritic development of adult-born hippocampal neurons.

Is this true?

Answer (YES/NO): YES